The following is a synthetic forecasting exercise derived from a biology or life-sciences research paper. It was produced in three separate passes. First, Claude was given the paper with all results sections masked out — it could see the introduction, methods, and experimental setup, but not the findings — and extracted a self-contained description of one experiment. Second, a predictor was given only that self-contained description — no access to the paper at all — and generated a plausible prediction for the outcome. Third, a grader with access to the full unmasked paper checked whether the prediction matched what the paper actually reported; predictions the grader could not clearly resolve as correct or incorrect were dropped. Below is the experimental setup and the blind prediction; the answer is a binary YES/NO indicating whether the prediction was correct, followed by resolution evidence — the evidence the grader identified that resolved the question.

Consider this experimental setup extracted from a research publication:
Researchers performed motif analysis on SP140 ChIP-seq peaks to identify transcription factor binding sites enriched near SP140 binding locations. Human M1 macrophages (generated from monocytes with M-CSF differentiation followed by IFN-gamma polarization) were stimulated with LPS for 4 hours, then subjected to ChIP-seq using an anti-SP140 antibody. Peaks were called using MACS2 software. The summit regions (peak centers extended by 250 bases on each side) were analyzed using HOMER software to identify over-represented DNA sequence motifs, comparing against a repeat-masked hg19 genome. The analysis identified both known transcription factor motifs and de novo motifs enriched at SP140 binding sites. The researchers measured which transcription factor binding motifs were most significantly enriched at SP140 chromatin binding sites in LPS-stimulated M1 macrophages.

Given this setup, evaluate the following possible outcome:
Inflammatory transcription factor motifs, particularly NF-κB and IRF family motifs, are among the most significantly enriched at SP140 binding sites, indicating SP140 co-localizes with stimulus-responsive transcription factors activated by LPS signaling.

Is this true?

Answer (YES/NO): YES